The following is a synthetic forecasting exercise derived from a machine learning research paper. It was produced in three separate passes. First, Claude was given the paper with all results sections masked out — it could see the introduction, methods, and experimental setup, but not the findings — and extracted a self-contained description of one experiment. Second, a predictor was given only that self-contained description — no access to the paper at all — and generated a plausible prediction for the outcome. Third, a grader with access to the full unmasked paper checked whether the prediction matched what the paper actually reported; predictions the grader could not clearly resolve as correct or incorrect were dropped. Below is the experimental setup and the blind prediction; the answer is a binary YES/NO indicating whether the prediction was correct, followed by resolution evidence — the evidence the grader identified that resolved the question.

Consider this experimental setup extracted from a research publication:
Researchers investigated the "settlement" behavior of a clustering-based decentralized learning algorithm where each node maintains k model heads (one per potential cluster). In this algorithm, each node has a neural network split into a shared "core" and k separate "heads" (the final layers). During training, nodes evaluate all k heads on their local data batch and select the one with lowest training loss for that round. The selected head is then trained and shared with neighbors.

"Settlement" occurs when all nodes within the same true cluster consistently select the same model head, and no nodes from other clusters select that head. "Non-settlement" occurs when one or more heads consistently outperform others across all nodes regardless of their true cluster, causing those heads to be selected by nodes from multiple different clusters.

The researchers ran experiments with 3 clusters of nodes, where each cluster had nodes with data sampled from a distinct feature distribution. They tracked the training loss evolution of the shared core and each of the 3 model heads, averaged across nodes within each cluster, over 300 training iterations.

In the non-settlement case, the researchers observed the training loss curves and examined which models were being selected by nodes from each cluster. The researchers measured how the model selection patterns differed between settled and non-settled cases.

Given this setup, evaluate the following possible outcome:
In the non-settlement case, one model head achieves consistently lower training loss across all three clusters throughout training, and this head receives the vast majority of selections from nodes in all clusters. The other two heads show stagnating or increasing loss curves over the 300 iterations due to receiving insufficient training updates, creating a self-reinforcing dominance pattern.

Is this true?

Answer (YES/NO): NO